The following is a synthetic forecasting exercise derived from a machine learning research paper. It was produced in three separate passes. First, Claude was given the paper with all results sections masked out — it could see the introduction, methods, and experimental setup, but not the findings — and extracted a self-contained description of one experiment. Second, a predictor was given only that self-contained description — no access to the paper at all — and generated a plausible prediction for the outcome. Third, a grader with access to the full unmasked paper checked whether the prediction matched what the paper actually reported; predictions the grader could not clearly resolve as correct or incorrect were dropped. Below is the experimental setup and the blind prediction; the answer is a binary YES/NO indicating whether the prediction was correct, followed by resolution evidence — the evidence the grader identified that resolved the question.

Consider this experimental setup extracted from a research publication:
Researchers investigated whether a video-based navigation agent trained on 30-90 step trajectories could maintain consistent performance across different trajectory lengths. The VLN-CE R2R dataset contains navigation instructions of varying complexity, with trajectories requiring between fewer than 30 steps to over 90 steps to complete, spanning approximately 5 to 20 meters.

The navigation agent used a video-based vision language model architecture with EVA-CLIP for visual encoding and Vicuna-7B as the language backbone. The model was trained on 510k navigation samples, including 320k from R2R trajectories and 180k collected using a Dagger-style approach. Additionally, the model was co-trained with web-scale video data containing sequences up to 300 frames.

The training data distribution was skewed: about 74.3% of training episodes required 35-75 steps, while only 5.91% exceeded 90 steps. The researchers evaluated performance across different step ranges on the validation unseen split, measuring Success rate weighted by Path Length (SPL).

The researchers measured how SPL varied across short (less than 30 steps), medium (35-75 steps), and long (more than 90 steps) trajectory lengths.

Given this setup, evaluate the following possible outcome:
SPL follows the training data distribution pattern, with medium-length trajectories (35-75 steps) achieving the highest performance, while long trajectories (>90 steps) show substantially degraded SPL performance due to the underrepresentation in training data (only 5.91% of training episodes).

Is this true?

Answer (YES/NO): NO